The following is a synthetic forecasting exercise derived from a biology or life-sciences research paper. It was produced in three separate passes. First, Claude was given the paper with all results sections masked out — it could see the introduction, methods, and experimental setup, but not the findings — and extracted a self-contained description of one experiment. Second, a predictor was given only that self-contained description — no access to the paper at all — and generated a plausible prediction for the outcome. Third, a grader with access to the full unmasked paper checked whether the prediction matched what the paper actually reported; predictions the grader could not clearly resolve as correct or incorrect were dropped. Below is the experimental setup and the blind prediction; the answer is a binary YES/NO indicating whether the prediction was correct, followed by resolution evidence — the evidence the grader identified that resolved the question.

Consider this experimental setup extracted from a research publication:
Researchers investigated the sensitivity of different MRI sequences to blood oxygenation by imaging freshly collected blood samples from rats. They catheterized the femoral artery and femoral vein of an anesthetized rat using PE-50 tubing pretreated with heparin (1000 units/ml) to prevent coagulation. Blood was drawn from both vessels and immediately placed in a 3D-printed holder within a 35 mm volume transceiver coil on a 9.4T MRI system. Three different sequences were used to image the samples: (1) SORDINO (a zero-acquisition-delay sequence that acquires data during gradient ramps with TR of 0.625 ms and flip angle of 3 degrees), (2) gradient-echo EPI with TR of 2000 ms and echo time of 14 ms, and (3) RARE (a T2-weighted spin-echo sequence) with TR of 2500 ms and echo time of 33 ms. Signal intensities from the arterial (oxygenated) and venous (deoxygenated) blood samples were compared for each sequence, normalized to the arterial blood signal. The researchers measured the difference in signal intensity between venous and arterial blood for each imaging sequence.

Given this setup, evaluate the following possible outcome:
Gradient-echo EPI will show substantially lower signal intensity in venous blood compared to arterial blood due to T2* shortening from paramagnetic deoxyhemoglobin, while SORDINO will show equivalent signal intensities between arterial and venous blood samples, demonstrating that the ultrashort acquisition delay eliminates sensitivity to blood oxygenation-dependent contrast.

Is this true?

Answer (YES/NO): NO